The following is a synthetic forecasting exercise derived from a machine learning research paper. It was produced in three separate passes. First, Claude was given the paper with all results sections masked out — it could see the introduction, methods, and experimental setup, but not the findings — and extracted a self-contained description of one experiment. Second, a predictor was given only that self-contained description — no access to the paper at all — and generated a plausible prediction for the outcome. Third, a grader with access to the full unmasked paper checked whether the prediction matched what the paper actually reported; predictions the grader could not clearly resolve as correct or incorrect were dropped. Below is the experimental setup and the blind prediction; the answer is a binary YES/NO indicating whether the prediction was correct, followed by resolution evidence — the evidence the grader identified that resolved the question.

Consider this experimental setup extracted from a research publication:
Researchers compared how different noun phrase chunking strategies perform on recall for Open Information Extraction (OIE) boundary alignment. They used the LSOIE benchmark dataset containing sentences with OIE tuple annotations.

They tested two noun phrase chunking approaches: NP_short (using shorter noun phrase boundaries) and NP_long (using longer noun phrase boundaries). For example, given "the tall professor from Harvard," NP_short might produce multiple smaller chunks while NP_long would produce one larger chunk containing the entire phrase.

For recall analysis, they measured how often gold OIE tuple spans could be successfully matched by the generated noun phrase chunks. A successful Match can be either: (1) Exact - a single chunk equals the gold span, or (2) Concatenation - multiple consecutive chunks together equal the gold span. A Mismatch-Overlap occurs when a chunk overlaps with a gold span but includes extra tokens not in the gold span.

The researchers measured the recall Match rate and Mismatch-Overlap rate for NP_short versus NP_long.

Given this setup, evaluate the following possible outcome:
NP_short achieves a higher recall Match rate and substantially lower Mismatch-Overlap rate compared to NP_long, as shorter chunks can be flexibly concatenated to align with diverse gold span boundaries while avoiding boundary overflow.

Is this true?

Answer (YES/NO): YES